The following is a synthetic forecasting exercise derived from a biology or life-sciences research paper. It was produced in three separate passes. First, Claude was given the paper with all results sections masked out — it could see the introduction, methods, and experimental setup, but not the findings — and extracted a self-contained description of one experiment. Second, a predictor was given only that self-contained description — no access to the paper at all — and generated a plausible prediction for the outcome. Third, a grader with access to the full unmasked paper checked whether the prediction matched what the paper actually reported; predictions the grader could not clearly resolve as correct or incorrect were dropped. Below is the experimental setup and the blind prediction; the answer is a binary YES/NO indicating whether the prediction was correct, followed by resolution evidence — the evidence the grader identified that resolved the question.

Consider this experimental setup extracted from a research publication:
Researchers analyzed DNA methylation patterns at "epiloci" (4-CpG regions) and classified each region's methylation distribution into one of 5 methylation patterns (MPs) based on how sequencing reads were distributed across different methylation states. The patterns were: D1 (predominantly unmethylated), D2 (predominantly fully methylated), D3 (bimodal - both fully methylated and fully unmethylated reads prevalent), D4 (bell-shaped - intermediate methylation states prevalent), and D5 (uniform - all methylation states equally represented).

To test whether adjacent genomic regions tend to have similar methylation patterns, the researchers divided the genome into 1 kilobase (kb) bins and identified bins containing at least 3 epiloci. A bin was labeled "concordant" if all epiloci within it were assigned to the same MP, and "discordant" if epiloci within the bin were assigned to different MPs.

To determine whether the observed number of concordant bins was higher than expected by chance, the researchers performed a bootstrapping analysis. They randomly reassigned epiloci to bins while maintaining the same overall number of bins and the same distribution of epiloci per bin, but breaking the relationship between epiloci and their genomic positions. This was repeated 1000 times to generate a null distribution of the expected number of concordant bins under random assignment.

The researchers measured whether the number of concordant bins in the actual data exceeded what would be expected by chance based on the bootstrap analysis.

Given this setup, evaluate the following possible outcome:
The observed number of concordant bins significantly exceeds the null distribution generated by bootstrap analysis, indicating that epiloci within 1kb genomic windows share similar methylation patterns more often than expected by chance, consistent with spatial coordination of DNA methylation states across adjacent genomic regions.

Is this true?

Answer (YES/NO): YES